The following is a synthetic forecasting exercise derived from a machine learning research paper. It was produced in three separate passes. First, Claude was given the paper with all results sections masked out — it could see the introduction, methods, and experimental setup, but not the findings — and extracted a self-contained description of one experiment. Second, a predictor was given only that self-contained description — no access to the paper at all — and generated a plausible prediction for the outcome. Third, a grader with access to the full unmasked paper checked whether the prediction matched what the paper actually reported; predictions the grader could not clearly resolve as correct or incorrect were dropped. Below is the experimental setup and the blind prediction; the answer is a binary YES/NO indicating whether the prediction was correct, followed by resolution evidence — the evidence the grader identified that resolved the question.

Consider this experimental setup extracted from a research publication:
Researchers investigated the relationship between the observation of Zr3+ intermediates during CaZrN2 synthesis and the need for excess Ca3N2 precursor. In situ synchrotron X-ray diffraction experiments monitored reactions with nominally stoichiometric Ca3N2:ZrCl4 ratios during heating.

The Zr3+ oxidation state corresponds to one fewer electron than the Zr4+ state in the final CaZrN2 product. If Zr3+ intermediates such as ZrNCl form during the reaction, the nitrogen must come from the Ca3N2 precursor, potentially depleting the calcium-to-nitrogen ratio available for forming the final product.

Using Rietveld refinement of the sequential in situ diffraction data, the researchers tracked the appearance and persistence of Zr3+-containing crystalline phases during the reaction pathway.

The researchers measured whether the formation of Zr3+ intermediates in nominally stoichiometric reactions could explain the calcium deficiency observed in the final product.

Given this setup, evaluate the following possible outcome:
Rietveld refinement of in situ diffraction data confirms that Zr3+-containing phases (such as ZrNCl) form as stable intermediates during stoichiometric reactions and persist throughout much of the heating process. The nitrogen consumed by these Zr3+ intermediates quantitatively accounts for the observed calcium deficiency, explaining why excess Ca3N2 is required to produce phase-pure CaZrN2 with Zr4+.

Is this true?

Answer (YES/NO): NO